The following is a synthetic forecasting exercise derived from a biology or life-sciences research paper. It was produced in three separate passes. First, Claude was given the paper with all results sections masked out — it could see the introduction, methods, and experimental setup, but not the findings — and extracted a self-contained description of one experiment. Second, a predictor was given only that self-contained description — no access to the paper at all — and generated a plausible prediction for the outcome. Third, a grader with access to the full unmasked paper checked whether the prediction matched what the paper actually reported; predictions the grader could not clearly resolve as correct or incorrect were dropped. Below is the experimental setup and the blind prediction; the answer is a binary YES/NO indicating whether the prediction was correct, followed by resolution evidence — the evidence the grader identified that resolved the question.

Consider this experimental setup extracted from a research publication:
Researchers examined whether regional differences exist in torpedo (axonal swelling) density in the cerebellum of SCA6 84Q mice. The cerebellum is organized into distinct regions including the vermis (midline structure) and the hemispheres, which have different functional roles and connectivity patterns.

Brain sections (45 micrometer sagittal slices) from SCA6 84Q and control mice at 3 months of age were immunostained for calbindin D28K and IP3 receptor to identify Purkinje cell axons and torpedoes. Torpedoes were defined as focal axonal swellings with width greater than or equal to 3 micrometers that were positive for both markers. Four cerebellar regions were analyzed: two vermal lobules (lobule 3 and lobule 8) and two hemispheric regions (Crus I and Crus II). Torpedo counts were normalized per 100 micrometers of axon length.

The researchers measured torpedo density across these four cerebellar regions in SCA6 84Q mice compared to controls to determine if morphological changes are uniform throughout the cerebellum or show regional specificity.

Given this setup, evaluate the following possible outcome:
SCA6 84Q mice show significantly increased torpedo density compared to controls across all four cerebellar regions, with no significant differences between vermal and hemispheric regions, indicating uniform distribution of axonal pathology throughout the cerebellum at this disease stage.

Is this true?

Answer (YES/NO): NO